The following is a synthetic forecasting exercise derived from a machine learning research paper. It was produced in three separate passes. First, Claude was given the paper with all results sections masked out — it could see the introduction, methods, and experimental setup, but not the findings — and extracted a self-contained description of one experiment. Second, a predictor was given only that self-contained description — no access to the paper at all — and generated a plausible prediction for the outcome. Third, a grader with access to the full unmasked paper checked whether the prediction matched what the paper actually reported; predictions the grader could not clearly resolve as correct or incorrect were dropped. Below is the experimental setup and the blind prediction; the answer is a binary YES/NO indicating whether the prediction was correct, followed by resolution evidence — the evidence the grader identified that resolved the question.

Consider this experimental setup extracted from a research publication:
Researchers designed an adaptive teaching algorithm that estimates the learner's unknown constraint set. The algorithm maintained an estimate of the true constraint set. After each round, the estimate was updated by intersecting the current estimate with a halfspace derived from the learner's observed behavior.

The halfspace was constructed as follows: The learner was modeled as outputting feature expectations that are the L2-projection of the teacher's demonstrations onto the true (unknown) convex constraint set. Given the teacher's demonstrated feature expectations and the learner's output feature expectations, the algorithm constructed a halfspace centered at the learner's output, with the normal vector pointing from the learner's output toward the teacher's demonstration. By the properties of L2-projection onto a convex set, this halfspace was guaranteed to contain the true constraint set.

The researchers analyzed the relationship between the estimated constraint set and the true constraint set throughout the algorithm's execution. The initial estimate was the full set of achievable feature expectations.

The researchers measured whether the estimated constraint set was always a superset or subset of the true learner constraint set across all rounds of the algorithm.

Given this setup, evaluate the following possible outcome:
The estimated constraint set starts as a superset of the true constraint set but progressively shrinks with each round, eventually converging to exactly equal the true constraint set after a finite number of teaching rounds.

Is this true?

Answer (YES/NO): NO